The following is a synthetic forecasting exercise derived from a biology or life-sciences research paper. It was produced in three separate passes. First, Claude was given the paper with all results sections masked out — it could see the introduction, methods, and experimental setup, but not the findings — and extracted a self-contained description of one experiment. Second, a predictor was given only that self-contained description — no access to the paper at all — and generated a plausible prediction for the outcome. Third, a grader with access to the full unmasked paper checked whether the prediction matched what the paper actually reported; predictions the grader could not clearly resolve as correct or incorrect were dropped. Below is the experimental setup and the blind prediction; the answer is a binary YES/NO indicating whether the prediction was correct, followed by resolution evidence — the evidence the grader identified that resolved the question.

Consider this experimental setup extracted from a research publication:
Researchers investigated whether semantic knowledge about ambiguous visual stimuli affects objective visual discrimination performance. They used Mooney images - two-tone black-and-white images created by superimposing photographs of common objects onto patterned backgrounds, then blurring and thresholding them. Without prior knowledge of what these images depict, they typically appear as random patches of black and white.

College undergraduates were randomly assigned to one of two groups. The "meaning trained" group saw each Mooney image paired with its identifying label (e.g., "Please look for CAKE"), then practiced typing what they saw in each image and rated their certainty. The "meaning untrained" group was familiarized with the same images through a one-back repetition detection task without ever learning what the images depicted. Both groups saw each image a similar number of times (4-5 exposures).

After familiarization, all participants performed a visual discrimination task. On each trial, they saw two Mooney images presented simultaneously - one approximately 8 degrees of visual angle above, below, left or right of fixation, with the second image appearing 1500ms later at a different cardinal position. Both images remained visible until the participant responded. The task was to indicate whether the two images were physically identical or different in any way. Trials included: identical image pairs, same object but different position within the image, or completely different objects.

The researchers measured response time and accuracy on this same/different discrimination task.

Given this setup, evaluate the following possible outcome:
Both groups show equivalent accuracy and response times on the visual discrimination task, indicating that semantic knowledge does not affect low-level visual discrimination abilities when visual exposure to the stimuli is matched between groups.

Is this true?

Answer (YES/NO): NO